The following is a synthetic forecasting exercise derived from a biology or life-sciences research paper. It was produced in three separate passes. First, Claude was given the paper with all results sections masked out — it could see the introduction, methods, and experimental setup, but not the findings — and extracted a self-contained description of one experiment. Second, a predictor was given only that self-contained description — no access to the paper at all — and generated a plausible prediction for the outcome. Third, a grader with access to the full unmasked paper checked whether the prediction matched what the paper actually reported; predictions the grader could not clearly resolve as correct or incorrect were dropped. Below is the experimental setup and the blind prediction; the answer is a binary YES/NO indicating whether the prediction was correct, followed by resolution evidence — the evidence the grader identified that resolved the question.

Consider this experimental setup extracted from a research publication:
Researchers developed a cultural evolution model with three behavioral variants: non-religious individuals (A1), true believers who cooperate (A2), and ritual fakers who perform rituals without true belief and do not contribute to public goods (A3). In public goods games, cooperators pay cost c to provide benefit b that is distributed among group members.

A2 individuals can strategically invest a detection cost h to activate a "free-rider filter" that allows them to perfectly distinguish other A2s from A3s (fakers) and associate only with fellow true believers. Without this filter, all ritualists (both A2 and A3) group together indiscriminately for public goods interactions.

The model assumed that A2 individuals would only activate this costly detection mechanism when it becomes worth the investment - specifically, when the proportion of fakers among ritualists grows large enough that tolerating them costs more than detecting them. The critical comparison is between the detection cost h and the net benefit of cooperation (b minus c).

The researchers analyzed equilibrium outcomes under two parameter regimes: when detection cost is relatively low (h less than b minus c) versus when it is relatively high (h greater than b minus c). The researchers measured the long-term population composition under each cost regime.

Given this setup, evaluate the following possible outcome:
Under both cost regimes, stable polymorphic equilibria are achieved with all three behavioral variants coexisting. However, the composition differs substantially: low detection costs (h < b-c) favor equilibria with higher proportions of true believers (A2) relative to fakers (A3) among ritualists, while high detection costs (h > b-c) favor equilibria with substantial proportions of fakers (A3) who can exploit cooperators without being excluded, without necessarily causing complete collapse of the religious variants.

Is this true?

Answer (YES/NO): NO